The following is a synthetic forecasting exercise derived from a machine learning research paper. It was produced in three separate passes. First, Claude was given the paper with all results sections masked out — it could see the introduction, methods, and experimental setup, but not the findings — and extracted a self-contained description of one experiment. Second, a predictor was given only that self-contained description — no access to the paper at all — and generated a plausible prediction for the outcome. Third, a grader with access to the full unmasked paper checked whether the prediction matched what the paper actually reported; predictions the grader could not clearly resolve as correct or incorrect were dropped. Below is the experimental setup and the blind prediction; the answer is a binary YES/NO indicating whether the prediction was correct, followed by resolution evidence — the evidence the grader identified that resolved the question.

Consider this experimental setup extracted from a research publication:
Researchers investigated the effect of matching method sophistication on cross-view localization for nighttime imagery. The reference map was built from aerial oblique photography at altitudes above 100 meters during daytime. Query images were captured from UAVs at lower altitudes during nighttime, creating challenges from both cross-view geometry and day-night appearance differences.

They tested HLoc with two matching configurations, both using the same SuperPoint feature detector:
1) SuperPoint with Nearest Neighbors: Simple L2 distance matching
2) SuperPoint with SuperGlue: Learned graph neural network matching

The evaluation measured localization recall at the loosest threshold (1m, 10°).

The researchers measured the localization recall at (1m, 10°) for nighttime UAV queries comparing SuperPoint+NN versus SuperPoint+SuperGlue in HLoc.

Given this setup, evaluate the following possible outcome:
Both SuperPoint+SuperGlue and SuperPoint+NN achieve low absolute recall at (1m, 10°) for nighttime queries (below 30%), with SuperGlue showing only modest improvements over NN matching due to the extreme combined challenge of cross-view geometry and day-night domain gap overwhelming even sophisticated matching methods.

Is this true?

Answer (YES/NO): NO